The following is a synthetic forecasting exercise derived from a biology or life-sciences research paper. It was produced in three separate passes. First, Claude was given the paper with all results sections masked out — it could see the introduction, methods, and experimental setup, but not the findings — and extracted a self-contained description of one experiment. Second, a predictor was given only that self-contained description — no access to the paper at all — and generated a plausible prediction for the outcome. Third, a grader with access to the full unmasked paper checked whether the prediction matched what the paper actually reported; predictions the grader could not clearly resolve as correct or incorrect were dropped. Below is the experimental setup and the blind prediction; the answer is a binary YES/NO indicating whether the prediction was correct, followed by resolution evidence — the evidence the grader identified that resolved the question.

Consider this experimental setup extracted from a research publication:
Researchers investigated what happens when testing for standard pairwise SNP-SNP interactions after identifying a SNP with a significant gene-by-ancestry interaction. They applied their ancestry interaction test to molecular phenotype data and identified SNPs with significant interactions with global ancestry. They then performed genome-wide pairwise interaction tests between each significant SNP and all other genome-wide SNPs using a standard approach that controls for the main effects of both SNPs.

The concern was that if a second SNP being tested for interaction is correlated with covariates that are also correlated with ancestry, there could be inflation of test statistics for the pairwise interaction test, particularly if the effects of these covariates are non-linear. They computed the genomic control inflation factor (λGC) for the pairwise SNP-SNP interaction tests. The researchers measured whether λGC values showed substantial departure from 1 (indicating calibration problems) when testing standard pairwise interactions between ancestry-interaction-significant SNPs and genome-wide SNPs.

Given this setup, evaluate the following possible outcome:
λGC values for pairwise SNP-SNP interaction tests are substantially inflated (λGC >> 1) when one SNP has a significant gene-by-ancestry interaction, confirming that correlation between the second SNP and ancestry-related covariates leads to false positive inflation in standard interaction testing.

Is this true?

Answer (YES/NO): YES